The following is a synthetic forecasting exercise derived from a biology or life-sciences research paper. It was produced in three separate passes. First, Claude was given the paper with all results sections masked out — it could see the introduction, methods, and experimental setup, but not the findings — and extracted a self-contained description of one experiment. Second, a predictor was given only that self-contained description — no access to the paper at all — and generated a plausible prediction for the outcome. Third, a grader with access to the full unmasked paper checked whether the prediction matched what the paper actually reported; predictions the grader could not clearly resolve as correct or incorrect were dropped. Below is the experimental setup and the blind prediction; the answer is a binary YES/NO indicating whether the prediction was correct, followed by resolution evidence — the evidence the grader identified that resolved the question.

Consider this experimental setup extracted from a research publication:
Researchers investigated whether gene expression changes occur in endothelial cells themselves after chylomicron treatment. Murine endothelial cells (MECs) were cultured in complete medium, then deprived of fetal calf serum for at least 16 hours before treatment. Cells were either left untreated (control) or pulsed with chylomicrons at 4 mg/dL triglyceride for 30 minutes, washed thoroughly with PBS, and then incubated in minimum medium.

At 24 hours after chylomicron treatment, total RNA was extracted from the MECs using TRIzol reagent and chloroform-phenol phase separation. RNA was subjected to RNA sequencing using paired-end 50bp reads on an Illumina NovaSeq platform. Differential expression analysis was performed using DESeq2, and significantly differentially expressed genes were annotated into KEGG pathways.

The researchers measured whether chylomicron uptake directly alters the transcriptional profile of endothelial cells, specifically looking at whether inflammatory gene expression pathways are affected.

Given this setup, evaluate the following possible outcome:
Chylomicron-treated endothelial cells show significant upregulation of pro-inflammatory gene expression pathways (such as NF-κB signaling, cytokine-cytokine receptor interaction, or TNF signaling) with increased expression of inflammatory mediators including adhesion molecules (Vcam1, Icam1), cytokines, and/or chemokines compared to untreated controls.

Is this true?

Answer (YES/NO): YES